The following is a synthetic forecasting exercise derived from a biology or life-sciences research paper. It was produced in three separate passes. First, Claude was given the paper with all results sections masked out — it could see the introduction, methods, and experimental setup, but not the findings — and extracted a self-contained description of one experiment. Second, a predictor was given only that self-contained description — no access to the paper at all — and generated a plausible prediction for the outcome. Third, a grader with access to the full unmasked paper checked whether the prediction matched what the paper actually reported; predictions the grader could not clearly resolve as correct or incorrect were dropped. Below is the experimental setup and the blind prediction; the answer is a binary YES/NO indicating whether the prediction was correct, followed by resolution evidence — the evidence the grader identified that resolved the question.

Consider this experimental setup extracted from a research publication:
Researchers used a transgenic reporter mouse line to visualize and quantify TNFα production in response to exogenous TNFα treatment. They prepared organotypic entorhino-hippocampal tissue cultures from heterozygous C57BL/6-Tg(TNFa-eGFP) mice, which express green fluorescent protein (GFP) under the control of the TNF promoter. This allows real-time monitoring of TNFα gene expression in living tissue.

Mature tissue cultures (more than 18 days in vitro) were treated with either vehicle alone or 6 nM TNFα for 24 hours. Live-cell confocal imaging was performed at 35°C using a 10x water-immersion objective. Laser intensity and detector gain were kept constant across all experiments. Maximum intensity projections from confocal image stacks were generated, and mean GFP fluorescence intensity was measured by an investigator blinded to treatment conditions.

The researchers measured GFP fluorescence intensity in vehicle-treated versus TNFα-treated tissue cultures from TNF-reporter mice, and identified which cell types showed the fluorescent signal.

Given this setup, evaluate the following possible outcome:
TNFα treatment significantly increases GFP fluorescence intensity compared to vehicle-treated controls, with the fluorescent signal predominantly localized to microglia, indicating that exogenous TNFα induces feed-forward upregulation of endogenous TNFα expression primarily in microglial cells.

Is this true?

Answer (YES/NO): YES